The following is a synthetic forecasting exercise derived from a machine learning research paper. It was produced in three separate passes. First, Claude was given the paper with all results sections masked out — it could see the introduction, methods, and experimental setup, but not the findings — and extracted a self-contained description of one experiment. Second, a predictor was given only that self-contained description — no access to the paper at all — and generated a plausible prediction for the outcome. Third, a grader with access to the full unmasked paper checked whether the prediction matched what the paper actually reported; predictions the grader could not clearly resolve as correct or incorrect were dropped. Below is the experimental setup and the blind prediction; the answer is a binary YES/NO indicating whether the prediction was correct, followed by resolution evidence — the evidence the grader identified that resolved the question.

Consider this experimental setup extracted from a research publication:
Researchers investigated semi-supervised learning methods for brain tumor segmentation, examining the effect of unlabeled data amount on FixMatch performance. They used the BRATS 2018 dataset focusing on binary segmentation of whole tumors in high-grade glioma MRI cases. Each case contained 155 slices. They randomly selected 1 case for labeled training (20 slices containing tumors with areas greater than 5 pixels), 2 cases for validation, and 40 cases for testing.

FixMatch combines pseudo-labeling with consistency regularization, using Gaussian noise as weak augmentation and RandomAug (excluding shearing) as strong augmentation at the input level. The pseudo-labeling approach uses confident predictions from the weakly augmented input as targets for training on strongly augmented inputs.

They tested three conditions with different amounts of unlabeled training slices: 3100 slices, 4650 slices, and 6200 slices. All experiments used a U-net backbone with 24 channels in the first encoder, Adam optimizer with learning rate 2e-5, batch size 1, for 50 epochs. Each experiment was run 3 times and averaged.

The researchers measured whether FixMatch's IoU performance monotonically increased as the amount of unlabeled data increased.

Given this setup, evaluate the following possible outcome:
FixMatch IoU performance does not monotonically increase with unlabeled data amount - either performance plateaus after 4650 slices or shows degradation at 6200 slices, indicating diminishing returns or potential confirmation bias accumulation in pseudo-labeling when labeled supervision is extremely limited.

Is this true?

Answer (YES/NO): NO